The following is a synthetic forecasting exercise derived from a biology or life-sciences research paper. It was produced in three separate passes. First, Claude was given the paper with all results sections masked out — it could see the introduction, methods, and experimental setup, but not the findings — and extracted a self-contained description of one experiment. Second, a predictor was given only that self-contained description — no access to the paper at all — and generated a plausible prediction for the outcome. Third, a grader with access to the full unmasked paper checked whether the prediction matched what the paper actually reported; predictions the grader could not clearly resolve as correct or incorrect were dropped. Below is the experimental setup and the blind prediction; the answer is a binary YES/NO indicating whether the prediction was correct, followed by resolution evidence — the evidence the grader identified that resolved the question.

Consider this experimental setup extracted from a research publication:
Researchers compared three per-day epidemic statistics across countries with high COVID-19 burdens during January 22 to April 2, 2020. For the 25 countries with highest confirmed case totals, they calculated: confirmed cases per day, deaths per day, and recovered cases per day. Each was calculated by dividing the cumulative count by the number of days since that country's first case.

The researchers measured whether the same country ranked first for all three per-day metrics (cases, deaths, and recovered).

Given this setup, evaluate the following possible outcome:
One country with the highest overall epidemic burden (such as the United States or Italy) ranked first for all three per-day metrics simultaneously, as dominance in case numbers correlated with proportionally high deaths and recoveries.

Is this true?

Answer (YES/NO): NO